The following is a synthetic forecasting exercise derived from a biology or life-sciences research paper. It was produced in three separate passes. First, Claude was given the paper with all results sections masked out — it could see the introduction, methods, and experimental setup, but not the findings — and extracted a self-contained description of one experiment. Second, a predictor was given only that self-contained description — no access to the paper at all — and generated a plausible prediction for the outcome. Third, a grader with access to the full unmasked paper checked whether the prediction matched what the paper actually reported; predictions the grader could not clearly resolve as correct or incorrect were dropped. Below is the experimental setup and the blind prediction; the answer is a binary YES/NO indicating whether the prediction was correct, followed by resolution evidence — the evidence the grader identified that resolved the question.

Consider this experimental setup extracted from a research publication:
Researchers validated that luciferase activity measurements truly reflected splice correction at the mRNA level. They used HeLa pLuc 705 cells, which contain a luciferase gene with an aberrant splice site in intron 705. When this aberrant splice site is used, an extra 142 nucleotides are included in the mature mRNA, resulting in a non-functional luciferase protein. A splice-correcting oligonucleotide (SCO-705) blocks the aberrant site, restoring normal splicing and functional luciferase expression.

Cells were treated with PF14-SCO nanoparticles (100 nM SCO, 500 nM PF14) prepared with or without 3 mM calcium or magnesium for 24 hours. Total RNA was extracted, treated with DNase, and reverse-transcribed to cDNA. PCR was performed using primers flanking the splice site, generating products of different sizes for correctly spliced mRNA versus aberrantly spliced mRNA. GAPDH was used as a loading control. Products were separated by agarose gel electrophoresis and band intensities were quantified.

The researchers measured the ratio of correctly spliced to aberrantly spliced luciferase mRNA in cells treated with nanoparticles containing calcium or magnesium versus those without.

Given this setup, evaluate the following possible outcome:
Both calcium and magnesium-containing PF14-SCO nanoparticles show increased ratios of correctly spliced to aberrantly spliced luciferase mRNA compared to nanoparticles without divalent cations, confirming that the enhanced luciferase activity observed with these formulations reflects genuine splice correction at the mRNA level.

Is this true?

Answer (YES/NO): YES